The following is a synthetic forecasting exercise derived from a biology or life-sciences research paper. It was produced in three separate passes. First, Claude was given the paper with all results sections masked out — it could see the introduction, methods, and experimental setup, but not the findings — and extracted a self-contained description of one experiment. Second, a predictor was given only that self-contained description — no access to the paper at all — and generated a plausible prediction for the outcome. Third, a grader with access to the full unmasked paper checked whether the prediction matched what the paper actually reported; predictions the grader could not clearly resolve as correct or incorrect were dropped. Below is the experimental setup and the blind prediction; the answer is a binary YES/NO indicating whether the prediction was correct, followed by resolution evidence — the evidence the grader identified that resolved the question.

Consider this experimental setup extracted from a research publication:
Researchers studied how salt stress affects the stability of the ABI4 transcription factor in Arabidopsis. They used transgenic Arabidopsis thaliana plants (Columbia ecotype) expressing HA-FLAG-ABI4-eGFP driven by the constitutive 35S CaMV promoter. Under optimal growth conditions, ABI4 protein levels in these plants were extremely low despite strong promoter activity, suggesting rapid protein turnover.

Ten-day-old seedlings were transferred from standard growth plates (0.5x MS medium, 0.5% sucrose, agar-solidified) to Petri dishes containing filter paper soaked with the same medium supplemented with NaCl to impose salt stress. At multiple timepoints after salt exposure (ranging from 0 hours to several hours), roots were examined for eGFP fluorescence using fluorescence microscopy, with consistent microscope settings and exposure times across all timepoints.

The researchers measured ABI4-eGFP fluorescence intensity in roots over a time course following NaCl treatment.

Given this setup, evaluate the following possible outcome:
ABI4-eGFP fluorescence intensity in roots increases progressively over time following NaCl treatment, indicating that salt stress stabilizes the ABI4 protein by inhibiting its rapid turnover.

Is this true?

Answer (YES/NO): NO